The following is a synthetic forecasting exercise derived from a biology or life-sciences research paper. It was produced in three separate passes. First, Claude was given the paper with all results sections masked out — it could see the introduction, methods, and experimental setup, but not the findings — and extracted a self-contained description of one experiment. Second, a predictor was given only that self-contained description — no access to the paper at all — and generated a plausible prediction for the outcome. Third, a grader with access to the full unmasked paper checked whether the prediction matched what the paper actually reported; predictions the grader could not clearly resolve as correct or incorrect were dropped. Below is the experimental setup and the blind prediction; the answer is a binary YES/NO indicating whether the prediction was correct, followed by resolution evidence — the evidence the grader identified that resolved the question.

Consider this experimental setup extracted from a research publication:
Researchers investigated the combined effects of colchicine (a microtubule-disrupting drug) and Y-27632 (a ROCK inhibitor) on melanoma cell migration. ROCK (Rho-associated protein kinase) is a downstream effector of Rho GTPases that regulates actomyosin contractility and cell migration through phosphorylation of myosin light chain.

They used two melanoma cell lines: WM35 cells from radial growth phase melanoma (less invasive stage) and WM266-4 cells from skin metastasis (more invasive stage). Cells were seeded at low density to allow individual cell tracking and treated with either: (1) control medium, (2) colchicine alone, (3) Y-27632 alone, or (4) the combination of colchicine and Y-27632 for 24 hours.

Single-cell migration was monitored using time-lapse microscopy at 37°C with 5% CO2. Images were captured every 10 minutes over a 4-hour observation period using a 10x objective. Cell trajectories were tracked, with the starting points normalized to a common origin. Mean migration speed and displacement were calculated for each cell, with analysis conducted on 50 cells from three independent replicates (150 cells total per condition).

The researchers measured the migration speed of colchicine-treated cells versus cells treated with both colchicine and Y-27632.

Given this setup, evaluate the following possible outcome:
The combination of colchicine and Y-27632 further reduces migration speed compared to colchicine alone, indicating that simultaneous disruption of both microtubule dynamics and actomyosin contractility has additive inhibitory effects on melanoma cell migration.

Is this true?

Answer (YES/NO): YES